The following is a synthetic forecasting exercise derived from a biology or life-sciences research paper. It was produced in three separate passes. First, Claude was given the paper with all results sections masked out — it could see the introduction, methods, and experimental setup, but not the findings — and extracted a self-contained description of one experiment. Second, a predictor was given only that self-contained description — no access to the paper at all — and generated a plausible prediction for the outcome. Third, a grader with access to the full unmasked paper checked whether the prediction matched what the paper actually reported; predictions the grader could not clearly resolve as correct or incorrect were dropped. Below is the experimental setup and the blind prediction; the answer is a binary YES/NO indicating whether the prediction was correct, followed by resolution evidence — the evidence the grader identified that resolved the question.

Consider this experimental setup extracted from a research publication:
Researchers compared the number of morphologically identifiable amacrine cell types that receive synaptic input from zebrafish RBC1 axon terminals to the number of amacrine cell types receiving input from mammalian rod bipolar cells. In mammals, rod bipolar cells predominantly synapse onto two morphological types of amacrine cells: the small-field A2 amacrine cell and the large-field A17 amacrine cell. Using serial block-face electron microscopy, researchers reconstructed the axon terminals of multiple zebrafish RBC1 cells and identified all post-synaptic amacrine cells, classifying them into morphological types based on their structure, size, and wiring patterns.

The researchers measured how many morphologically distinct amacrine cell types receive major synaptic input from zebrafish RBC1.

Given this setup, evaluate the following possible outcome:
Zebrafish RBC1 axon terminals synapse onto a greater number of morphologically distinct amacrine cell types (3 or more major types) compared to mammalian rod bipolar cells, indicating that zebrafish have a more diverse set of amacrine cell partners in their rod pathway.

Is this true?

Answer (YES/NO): YES